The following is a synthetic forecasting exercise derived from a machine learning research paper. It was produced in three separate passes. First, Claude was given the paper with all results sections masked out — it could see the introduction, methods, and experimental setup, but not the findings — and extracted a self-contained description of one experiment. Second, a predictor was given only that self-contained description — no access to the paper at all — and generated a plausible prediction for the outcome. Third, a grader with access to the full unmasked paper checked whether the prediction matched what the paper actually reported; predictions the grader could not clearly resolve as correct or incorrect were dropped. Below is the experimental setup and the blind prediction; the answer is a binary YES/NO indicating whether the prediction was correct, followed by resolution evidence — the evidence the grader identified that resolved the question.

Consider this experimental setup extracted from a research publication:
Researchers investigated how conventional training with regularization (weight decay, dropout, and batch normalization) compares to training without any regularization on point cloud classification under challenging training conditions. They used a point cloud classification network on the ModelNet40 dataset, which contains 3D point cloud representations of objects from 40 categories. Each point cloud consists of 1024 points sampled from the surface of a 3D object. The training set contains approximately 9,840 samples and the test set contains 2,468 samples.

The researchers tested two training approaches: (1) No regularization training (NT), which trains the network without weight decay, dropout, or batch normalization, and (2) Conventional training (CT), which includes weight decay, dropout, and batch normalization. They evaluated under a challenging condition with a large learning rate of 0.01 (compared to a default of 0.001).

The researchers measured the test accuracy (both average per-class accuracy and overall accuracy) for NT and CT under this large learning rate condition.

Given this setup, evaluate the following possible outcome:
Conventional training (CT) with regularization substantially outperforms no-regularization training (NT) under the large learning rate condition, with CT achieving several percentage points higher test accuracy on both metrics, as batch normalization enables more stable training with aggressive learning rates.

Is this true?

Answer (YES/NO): YES